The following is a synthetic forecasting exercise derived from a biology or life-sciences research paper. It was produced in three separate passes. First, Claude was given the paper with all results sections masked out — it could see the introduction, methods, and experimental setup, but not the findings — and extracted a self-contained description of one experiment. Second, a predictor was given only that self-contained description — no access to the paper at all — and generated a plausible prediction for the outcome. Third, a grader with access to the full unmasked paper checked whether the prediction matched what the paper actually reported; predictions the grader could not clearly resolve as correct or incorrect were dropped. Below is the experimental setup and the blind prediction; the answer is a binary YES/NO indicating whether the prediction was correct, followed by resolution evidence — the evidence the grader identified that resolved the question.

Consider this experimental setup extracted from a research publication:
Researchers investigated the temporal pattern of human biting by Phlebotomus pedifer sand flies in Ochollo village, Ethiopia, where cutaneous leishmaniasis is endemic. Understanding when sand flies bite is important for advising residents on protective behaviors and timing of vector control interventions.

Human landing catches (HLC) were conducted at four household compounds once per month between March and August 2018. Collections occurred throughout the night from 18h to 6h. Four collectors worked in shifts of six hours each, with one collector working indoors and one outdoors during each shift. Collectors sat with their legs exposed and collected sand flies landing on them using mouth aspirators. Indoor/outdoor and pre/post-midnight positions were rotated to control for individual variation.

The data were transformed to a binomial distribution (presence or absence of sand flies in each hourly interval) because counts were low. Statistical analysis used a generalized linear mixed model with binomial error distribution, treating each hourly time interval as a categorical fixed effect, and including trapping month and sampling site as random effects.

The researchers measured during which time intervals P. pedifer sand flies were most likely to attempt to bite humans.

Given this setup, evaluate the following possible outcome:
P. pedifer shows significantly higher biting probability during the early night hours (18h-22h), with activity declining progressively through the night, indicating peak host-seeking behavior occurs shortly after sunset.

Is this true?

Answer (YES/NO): NO